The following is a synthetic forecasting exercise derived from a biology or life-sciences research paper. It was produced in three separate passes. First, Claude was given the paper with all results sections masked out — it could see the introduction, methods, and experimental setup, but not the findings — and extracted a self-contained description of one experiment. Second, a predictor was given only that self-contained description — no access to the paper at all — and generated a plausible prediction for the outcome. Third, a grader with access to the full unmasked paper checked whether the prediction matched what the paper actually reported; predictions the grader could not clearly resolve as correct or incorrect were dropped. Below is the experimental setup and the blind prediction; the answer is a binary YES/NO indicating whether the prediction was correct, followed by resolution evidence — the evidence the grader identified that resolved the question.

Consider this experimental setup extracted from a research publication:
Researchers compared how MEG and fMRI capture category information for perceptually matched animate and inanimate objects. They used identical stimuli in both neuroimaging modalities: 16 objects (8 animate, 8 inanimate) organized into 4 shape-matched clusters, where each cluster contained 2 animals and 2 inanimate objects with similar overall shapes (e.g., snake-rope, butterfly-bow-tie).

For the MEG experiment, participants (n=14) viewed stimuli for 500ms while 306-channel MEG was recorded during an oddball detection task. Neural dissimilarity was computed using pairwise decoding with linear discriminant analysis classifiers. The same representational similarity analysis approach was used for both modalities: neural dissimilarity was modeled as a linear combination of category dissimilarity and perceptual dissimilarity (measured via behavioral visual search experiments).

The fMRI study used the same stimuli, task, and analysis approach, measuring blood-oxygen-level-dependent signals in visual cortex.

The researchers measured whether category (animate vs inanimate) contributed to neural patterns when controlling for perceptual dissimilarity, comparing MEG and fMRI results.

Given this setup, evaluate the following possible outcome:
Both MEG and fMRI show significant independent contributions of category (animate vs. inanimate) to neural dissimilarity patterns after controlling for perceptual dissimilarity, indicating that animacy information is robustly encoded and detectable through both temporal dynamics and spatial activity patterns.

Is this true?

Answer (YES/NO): NO